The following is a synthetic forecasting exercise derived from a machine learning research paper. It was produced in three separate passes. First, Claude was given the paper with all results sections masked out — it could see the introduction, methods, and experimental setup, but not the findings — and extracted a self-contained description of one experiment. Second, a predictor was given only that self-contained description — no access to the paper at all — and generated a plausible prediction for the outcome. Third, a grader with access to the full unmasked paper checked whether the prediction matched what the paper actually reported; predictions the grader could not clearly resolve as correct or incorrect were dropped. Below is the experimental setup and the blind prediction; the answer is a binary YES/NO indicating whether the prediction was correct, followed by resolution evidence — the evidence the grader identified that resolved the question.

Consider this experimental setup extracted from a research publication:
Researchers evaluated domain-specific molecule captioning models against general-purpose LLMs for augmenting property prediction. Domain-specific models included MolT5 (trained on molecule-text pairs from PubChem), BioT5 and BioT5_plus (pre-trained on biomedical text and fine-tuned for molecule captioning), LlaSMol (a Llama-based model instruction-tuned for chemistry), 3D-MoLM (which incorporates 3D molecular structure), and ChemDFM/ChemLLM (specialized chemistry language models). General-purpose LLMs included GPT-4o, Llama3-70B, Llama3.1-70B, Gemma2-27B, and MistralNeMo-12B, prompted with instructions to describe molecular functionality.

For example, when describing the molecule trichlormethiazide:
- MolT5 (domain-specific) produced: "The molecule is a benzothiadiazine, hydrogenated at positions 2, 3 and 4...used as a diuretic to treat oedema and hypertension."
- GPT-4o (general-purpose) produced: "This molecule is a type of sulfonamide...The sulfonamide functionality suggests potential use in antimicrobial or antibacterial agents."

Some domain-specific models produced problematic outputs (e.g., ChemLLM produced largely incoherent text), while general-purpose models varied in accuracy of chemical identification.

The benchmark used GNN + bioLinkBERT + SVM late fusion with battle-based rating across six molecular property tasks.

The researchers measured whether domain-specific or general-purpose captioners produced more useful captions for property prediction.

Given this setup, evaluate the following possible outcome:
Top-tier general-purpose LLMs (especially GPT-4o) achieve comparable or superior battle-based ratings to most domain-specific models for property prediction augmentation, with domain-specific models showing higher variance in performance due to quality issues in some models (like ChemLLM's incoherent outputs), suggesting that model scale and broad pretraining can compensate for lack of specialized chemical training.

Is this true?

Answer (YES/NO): NO